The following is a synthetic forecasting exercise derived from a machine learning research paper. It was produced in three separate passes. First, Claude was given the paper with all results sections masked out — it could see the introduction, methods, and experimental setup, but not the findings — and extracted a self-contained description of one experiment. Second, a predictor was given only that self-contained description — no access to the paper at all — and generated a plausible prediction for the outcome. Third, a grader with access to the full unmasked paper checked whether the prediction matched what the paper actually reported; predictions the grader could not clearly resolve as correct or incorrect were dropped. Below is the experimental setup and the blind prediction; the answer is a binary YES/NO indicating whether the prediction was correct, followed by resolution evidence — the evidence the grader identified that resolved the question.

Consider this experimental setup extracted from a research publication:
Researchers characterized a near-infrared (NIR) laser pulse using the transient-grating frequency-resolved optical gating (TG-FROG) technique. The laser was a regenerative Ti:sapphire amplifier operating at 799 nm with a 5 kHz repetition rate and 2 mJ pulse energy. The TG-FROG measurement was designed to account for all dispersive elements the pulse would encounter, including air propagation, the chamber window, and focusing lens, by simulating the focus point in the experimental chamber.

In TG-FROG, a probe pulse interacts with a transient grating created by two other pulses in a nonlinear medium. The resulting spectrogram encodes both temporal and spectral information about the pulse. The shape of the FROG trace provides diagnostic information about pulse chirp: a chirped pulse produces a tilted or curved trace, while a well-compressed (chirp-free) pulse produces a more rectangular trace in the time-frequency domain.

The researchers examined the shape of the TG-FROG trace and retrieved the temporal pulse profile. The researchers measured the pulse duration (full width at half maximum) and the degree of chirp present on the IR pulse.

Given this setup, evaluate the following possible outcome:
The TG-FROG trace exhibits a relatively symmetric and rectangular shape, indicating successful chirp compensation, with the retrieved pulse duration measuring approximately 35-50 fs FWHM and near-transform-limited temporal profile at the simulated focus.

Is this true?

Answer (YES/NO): NO